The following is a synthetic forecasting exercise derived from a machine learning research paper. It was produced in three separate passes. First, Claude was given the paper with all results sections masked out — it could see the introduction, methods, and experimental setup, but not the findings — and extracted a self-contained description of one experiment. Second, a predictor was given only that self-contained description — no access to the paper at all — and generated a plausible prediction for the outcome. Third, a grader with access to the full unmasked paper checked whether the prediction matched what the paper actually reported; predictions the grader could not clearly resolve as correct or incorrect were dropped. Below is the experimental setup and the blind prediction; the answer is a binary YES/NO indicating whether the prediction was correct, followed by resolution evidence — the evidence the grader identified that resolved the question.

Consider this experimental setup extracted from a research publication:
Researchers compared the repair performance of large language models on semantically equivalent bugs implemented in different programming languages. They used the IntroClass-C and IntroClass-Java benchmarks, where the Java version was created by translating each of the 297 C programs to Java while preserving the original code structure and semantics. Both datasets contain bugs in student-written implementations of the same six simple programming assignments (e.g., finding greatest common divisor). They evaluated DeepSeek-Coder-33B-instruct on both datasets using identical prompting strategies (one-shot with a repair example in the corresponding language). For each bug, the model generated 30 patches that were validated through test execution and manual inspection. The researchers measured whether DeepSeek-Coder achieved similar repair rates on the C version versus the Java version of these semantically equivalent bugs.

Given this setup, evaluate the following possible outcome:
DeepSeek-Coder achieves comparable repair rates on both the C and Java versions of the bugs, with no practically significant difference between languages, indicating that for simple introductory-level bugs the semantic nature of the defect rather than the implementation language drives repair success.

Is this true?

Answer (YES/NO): NO